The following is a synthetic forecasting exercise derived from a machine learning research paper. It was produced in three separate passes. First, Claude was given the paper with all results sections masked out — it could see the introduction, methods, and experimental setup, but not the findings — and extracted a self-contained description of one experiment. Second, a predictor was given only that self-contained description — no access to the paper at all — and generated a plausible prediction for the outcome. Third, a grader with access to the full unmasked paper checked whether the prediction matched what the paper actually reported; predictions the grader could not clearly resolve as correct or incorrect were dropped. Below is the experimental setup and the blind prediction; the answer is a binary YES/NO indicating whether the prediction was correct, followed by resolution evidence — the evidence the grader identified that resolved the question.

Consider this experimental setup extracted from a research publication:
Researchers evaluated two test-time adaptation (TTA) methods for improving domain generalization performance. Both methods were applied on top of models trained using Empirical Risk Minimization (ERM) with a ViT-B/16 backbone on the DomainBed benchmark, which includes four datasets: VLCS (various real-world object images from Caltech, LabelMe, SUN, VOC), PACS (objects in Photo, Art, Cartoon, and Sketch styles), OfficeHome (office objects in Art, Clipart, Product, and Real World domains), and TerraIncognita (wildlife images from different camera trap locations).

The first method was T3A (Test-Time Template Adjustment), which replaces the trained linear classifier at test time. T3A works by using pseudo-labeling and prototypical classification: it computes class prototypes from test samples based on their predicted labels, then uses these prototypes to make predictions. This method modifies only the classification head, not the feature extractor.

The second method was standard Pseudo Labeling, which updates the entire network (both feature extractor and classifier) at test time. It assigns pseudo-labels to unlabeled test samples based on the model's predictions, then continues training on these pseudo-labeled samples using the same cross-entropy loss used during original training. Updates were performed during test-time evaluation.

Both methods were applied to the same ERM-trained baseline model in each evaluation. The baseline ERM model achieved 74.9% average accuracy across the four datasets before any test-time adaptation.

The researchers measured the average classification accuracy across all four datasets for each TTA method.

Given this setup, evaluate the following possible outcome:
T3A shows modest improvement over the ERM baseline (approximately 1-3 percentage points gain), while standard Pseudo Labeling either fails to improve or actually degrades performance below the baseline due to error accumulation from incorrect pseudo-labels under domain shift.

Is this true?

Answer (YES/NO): NO